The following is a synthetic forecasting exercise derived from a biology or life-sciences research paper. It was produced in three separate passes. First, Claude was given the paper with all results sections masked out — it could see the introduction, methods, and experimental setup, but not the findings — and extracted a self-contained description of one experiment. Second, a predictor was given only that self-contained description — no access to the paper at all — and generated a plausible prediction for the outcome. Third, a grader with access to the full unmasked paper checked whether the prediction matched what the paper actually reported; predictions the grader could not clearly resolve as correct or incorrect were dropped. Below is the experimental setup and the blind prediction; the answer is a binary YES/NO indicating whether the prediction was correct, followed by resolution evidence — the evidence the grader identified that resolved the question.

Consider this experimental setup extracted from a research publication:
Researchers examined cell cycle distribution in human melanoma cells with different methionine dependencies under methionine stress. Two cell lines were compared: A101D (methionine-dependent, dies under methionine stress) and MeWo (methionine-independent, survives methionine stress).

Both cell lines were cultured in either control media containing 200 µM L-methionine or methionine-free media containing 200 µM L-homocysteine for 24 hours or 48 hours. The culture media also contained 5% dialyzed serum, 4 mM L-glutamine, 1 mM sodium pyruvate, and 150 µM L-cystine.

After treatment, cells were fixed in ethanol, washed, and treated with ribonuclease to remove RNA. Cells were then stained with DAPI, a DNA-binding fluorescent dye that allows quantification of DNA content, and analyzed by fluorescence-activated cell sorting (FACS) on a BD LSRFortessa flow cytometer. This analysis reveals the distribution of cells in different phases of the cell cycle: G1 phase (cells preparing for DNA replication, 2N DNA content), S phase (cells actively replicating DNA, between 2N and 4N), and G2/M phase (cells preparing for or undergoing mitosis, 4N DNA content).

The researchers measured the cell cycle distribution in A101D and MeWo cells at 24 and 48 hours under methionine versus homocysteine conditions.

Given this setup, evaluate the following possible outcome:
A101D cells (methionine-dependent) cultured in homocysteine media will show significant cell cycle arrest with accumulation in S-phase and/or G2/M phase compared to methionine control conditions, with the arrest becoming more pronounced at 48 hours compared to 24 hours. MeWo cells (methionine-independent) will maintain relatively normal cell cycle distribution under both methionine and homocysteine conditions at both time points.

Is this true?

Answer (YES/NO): NO